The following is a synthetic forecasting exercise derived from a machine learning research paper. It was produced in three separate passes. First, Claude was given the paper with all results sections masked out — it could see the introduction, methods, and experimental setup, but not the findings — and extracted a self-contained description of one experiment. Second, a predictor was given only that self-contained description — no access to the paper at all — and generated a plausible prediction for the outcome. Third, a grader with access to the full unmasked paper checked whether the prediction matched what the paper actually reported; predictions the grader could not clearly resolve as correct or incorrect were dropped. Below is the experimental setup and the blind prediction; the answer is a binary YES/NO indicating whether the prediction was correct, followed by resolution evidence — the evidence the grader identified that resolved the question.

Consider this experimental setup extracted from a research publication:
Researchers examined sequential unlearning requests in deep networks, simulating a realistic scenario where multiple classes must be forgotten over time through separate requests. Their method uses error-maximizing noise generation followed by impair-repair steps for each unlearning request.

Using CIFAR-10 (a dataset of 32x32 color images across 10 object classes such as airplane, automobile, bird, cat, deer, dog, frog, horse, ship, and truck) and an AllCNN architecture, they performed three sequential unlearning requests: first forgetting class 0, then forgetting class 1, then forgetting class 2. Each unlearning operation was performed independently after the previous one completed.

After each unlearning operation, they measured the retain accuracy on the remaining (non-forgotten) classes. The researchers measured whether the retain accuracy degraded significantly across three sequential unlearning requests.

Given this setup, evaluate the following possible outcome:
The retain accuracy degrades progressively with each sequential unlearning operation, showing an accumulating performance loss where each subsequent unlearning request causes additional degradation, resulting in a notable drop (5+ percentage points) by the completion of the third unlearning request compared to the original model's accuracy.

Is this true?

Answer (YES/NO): NO